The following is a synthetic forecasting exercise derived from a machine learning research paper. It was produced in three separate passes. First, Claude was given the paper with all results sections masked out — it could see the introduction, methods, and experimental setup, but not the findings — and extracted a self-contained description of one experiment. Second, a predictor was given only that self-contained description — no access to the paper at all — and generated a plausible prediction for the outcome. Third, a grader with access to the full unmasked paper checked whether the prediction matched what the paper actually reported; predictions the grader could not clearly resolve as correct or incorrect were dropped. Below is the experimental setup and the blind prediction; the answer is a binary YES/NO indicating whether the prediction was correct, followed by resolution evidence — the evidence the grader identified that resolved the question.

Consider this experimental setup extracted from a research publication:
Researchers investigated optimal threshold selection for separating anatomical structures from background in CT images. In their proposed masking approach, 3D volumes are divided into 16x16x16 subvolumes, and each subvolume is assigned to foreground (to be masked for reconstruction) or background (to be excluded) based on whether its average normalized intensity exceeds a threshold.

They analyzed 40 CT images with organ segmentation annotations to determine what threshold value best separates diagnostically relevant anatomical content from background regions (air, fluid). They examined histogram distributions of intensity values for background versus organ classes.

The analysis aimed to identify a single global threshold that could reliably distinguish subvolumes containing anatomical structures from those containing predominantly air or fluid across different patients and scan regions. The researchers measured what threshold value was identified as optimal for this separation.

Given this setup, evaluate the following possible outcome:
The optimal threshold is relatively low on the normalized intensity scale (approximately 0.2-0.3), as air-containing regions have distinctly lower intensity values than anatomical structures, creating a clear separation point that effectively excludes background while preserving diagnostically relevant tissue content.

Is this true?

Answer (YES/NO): NO